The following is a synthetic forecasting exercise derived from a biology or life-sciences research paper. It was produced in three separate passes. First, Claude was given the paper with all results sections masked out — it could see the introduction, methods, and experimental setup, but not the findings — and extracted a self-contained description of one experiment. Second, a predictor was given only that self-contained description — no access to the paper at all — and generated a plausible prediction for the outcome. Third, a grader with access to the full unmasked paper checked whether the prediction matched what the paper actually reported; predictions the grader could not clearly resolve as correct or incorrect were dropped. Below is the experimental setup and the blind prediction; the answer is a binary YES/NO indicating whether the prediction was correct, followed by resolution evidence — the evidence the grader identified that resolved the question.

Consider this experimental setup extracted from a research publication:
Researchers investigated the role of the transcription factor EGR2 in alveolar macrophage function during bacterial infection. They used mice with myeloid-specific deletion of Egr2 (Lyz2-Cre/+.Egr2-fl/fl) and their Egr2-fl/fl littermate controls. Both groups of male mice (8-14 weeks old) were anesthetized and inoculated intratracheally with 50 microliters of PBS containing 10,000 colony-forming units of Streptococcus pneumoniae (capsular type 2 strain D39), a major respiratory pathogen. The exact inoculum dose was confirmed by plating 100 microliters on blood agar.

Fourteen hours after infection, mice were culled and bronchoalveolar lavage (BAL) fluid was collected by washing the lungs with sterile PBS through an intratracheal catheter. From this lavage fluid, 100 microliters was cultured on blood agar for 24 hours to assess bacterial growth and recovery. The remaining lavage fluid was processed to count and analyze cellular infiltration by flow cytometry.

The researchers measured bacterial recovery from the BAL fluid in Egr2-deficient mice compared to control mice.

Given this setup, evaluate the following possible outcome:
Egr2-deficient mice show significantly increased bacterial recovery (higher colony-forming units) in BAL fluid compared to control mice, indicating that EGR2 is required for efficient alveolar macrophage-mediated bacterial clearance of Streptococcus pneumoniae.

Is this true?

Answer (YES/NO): YES